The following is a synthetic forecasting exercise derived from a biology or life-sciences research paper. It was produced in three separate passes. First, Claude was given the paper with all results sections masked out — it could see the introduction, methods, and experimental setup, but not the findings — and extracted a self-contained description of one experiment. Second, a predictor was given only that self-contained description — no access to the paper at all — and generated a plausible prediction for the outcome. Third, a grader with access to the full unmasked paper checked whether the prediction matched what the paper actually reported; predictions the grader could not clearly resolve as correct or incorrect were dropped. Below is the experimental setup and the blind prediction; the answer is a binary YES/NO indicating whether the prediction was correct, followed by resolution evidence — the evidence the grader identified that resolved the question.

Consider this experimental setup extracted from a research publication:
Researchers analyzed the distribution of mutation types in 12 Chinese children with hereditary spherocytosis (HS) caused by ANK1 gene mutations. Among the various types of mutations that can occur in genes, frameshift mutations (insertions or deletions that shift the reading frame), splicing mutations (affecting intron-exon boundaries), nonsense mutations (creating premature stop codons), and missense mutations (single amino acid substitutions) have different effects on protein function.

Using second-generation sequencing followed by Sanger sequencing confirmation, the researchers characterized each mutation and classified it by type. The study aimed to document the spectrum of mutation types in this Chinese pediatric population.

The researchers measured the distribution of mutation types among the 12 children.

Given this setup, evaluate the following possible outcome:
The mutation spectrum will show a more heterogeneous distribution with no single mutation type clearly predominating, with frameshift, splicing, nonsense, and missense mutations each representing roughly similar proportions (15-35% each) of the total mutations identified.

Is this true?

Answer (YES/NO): NO